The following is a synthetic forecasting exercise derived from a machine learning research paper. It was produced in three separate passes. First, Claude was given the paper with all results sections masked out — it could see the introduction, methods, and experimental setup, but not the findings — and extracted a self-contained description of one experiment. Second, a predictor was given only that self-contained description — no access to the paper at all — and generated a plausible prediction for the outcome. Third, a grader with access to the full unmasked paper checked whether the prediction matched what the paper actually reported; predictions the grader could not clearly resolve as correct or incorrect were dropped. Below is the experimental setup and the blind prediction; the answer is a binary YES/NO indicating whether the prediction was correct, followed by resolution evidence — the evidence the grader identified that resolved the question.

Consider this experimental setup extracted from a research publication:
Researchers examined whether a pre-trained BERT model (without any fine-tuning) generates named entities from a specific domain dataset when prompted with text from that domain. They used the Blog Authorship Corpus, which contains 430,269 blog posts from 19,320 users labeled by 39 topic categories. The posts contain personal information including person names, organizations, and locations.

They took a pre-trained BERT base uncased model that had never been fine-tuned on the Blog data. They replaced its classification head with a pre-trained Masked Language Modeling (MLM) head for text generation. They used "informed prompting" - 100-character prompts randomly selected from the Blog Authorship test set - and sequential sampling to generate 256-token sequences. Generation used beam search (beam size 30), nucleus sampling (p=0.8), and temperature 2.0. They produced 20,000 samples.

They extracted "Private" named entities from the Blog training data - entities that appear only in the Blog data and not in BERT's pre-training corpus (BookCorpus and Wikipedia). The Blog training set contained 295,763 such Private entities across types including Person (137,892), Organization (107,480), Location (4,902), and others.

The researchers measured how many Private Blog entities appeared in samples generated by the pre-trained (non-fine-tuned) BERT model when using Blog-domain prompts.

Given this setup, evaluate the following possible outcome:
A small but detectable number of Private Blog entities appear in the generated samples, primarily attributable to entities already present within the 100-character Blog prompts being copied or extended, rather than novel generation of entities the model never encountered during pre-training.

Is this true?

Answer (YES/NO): NO